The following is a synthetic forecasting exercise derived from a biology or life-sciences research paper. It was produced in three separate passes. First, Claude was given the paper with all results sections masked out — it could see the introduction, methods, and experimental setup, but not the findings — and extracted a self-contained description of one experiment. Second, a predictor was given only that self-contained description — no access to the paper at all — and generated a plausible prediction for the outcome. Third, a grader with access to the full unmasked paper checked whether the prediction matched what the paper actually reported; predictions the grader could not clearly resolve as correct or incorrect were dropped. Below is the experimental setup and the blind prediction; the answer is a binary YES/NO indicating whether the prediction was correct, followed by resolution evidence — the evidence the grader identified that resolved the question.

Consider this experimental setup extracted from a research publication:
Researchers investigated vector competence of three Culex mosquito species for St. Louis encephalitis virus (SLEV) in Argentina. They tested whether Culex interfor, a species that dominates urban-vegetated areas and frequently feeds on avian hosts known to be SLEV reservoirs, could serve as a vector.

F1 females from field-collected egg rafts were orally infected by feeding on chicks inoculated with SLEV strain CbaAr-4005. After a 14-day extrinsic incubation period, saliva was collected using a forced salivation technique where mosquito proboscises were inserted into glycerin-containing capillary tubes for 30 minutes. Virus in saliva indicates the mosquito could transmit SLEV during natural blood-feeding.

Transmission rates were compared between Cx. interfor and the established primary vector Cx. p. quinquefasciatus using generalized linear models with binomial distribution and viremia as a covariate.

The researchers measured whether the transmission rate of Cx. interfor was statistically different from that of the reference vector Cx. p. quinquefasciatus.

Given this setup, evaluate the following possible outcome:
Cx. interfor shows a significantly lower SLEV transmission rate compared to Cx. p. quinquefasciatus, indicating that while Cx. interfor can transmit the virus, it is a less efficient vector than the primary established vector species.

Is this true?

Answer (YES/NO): NO